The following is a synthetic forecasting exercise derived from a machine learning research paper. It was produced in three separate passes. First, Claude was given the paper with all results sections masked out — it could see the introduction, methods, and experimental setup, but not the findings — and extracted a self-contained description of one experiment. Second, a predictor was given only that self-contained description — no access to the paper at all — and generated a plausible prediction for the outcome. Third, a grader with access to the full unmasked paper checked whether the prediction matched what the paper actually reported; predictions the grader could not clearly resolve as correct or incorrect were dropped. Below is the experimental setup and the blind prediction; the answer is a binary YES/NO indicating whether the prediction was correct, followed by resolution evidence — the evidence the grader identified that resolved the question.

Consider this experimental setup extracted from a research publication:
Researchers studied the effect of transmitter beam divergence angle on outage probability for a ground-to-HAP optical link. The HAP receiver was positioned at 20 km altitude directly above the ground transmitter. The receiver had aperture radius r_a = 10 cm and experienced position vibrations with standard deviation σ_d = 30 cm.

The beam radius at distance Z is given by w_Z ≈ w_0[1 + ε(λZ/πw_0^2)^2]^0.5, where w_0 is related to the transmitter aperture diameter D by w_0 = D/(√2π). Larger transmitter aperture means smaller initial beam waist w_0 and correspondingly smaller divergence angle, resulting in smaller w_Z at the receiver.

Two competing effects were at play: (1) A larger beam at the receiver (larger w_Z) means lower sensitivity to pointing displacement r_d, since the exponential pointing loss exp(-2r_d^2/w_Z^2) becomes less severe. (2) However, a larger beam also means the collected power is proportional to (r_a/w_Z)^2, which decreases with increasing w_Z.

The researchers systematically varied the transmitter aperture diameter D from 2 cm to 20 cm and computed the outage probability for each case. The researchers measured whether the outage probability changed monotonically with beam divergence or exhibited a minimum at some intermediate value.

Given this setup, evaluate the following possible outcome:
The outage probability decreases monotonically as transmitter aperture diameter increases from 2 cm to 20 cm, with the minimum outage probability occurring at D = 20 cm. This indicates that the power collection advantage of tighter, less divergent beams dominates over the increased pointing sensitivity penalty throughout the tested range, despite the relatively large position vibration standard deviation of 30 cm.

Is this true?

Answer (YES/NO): NO